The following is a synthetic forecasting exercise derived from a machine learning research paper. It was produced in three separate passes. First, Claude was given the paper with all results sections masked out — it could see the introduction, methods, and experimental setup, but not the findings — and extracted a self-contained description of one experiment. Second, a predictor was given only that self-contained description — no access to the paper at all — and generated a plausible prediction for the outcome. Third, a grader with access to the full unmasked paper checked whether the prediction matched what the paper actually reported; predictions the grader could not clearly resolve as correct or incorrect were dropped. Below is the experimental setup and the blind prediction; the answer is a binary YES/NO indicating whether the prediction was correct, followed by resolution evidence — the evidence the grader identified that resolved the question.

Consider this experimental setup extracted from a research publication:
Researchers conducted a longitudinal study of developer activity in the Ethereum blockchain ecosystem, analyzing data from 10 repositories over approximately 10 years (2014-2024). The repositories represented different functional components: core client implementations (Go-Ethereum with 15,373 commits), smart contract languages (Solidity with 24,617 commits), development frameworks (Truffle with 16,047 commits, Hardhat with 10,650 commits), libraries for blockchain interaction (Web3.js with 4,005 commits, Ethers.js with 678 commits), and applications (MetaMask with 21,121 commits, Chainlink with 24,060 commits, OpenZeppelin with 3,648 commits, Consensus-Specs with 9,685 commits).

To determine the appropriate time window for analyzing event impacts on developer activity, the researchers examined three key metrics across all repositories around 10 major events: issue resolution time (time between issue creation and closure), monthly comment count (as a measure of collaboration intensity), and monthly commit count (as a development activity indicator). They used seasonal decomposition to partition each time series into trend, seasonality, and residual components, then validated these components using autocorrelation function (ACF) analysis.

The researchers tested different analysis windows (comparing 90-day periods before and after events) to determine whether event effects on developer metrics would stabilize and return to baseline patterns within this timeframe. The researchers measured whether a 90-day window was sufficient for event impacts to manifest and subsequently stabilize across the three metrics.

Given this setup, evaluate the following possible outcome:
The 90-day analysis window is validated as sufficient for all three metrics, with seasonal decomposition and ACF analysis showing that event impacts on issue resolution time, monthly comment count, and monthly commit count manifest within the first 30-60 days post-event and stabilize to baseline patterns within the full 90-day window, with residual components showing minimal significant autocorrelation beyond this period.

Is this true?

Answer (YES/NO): NO